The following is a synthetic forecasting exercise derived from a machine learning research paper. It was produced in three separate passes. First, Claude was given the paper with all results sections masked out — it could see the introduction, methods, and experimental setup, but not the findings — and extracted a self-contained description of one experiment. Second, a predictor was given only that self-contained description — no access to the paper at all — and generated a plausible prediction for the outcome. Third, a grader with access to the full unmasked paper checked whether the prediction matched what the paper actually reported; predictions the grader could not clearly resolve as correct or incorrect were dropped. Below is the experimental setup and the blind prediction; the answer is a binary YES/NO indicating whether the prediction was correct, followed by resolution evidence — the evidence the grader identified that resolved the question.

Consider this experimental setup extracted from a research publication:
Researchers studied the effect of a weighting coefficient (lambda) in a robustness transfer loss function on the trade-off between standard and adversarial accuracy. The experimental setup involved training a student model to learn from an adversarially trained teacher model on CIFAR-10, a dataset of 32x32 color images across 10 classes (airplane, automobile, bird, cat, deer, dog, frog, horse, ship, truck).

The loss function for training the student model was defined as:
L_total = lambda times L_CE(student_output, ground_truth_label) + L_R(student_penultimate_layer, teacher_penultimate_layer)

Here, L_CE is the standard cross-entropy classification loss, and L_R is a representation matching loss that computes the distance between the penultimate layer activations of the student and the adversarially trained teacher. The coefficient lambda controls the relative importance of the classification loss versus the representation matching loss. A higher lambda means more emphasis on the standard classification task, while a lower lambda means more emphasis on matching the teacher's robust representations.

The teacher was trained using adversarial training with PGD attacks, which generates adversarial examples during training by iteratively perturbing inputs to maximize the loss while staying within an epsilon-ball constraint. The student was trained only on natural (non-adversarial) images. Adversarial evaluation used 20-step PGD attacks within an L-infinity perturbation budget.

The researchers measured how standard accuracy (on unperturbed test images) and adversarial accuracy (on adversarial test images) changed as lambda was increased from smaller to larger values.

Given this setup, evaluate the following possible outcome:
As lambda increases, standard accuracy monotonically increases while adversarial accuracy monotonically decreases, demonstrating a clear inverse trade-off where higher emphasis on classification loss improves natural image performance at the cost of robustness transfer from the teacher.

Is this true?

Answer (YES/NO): NO